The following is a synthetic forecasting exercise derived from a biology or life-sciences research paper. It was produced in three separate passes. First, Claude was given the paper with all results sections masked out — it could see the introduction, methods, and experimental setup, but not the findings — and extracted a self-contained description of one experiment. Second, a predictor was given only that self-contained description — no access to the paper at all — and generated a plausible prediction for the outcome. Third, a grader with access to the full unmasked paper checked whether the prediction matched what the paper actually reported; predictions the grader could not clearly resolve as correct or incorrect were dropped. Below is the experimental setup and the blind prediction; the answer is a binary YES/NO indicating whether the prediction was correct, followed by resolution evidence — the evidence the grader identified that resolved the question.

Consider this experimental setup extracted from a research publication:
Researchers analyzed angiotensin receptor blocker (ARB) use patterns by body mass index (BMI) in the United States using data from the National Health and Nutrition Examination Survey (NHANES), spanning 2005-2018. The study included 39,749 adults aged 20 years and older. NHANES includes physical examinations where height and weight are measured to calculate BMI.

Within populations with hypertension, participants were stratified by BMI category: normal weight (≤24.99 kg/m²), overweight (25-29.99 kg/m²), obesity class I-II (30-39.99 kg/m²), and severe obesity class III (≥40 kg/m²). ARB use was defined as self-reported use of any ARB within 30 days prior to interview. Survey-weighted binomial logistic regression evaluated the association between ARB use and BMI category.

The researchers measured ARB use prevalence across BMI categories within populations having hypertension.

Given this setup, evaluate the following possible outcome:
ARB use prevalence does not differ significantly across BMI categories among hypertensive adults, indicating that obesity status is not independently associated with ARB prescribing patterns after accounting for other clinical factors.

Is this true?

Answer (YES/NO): NO